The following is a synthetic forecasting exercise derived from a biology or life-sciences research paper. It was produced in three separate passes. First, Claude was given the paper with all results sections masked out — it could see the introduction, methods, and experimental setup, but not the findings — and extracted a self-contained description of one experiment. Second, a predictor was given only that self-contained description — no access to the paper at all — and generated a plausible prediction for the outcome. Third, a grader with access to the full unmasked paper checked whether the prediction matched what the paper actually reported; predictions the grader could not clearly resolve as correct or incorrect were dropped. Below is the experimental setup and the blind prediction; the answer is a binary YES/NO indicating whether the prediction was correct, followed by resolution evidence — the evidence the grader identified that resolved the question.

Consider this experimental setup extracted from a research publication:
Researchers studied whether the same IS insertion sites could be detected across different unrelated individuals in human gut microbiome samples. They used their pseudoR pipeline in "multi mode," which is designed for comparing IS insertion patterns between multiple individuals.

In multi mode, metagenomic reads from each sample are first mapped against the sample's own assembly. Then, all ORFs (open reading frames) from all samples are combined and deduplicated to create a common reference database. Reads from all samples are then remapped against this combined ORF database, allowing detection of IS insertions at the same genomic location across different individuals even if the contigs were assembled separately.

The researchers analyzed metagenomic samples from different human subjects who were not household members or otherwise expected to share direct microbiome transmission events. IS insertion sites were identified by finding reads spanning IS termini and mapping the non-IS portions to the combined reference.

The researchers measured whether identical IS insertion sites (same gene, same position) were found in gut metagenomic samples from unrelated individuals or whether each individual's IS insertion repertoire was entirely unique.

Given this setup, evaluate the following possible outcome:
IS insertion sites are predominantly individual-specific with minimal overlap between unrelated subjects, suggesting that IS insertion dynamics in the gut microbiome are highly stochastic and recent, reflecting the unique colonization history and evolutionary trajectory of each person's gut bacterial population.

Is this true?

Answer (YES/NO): YES